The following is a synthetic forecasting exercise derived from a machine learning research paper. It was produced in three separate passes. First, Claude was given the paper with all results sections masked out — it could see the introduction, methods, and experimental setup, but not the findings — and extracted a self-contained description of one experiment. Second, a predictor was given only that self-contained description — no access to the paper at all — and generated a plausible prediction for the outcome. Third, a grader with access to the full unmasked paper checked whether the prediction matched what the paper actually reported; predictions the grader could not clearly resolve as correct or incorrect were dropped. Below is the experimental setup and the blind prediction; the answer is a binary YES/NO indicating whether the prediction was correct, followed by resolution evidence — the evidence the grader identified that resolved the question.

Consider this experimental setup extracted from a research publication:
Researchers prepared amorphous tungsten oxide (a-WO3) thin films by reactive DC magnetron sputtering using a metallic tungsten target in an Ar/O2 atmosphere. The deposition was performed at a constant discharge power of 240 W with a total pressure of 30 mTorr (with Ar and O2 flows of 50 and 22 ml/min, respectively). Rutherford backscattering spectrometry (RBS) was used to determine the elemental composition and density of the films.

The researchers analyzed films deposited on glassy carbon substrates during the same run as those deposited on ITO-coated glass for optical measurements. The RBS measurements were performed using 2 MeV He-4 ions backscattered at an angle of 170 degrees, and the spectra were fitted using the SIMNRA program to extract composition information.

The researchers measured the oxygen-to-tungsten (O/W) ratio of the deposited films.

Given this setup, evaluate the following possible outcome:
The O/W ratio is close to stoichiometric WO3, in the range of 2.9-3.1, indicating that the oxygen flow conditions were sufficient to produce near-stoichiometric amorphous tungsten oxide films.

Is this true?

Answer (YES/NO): NO